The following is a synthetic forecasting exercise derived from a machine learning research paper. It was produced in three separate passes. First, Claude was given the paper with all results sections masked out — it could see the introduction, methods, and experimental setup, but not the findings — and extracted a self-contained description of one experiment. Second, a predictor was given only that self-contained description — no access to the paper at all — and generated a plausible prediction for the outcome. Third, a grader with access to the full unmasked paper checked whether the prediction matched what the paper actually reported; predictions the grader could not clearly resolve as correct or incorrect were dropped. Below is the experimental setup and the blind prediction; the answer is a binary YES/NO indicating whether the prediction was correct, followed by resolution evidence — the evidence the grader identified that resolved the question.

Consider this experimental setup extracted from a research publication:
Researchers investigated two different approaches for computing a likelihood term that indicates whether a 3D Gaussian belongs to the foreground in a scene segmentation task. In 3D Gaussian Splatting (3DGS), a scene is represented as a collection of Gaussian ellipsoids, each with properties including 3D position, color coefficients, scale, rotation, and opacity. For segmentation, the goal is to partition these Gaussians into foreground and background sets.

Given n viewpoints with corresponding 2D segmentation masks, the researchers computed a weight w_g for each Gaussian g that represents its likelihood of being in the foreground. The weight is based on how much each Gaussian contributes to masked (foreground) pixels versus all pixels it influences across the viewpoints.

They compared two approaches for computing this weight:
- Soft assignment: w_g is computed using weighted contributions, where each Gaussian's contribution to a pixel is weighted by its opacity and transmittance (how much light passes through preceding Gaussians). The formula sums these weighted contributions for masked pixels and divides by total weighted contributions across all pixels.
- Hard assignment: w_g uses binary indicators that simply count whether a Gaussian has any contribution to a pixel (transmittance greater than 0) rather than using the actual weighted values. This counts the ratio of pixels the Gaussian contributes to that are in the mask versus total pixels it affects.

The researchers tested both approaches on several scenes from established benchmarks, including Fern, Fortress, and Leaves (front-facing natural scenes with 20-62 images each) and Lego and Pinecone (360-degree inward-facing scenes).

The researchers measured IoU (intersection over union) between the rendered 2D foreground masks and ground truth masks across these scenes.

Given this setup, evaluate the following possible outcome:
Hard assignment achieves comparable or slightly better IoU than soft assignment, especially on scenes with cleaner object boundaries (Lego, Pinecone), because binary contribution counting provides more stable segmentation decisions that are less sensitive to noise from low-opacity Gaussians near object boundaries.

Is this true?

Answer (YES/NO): NO